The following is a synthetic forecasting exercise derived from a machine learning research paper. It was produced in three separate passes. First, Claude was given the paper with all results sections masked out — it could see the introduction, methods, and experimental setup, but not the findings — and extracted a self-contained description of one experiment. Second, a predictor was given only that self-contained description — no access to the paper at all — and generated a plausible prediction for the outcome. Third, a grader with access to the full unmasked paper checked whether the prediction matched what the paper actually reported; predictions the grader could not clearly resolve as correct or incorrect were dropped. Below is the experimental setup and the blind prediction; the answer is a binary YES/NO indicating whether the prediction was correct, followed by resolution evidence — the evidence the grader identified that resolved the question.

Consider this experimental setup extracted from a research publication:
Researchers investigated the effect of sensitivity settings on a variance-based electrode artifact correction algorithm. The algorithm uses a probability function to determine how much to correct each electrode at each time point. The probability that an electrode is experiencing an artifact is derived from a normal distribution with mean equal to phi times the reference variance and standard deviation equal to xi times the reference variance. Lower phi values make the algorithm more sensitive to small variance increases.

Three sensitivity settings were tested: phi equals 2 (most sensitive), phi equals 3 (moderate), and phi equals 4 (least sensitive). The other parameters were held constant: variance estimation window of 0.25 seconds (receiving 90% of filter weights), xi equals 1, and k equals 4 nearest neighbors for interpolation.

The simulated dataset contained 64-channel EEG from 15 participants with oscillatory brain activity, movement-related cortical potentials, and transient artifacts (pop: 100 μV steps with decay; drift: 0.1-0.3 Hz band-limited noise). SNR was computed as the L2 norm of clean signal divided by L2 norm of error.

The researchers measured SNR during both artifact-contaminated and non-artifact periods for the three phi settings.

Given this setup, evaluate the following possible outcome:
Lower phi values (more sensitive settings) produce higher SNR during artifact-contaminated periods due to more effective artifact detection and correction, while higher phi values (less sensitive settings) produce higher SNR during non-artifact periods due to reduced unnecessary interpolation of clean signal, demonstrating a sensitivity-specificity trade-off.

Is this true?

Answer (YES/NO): YES